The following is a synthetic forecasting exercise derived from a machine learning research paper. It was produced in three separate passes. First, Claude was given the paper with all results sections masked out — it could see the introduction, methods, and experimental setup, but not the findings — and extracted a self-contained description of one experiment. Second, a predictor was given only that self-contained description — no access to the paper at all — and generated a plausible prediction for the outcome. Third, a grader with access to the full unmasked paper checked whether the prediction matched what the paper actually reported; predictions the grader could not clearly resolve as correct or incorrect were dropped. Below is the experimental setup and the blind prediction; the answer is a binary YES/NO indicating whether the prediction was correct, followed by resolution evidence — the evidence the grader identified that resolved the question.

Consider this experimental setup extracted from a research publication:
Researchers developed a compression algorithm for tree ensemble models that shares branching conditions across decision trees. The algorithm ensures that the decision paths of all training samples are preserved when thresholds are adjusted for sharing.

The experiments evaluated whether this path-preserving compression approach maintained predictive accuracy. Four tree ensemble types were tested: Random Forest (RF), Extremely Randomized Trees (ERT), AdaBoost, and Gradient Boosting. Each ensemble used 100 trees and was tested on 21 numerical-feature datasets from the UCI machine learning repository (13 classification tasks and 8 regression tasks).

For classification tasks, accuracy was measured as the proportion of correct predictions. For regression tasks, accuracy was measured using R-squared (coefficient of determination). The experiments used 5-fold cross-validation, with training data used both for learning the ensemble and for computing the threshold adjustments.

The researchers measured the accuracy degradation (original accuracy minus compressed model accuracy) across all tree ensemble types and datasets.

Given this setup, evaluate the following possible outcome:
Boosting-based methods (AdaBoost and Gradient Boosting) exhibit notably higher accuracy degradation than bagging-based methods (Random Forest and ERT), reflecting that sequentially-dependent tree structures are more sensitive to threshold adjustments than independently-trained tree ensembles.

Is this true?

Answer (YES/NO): NO